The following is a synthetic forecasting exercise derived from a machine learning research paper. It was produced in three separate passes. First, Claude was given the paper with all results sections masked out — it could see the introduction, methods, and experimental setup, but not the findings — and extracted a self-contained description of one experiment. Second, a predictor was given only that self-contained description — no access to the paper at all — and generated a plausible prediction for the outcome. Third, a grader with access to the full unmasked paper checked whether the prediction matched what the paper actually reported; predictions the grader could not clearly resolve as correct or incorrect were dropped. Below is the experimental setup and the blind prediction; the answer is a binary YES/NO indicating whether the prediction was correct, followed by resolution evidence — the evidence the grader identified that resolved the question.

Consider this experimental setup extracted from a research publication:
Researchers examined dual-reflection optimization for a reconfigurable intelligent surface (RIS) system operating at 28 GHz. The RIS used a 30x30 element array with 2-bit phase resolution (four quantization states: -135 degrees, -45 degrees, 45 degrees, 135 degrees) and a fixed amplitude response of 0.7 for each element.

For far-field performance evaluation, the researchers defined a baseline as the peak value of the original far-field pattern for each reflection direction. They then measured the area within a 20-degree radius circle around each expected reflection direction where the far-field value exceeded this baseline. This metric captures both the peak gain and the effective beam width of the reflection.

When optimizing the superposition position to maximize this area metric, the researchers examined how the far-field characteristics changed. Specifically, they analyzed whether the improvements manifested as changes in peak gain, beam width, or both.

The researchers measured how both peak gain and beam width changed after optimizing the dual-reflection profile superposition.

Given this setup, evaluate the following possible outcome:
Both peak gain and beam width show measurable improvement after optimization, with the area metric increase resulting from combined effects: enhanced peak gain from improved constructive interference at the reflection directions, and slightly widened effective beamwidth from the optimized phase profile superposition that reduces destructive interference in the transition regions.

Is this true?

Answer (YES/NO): YES